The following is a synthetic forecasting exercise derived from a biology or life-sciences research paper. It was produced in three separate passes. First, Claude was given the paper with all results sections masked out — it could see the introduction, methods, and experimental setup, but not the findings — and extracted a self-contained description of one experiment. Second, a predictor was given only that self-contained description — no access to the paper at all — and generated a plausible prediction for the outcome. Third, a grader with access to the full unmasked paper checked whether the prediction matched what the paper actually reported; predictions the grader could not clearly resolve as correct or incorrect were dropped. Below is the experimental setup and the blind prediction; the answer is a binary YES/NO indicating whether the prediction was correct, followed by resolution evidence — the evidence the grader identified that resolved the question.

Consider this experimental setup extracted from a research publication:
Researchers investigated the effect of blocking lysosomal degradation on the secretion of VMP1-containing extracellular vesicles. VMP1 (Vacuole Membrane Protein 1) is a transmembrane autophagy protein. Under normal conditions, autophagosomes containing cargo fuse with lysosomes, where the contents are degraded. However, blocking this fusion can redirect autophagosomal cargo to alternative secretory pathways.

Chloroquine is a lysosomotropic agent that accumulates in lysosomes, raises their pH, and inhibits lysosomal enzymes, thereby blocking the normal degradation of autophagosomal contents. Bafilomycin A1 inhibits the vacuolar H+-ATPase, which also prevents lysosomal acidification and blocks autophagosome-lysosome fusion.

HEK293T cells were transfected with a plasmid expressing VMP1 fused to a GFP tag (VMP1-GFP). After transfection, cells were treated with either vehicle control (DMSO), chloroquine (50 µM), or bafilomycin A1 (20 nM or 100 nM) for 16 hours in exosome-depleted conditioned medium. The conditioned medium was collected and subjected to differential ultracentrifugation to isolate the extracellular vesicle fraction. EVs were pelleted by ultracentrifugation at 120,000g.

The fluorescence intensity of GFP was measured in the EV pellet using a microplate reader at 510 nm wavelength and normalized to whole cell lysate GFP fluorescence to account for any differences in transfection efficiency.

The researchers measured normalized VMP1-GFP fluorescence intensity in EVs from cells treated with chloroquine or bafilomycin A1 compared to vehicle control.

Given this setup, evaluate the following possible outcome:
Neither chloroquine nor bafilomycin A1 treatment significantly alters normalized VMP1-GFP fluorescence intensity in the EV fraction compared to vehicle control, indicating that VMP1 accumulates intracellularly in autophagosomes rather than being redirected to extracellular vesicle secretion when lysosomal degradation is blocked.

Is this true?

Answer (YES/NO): NO